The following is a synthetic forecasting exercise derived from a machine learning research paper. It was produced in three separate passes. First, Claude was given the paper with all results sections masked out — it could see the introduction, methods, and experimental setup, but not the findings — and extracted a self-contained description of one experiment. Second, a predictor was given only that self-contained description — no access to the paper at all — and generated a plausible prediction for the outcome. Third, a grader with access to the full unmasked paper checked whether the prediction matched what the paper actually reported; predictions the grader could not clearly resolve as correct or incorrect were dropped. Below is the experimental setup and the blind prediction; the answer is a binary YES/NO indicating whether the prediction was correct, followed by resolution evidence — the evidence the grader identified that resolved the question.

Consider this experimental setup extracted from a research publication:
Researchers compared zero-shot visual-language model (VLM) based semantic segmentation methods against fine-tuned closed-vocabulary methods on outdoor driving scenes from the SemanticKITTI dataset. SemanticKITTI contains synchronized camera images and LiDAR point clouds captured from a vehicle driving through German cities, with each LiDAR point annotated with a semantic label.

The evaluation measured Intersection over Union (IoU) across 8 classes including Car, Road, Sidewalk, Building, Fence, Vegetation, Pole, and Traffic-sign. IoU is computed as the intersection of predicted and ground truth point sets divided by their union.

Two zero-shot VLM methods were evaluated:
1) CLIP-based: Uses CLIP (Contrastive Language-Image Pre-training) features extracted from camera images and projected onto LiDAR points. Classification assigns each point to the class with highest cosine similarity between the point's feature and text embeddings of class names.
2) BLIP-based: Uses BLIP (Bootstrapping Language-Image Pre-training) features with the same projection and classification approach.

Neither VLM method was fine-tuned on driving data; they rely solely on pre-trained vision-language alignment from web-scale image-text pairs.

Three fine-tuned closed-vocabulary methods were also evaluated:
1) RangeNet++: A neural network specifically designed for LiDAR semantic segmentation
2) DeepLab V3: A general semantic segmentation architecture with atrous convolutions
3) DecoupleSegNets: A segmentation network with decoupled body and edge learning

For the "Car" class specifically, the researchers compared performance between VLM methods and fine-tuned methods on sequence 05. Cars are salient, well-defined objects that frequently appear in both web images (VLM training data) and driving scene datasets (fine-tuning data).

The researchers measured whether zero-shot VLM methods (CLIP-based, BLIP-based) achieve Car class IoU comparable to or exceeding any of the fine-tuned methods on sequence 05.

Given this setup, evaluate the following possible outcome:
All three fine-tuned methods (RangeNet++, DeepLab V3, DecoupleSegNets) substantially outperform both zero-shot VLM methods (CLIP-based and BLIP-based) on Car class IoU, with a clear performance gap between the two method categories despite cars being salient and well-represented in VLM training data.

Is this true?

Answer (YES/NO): NO